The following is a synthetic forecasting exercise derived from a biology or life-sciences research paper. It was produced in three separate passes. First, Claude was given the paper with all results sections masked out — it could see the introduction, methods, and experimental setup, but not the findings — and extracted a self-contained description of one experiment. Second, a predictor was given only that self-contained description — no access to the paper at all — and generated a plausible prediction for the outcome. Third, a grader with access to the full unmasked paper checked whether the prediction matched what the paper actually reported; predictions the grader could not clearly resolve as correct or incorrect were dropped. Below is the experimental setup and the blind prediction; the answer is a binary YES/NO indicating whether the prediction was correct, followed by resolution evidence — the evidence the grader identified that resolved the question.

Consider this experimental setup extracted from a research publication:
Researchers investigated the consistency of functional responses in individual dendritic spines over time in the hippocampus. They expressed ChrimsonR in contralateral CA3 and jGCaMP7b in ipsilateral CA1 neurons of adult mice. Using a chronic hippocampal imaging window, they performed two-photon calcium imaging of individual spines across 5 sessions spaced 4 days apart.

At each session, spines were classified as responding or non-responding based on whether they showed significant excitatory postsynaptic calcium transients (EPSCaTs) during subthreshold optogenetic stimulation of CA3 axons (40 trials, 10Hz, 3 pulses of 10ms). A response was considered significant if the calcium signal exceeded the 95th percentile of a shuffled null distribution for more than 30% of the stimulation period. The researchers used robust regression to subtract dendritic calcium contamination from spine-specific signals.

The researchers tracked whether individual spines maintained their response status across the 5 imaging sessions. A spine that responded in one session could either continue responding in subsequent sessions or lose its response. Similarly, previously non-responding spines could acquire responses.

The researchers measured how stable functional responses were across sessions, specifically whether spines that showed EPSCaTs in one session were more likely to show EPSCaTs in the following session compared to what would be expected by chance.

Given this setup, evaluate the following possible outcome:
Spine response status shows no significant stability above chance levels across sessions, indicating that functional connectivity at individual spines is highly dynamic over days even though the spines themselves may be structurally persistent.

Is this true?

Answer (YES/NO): YES